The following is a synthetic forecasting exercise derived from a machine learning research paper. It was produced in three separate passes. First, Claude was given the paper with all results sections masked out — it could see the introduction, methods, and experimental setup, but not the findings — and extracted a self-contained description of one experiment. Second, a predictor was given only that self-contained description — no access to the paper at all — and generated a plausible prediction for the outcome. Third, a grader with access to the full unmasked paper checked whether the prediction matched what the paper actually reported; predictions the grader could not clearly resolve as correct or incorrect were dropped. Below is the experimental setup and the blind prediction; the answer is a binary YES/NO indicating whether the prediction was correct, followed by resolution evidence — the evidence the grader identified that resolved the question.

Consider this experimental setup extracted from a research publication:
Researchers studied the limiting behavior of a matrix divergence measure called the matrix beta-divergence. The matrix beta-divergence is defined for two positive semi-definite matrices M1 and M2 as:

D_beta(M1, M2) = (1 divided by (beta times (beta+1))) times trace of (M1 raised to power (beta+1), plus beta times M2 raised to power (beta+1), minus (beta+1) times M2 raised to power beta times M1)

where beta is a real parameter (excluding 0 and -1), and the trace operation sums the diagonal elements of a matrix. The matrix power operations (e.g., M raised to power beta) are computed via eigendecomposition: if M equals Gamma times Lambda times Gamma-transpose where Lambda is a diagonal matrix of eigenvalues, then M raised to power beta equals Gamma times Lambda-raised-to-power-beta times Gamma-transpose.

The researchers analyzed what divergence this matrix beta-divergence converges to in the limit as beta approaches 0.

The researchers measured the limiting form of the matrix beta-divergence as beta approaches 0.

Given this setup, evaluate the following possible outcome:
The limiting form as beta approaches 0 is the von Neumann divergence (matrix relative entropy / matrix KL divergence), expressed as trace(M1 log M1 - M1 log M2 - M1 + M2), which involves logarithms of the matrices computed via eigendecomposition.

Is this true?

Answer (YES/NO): NO